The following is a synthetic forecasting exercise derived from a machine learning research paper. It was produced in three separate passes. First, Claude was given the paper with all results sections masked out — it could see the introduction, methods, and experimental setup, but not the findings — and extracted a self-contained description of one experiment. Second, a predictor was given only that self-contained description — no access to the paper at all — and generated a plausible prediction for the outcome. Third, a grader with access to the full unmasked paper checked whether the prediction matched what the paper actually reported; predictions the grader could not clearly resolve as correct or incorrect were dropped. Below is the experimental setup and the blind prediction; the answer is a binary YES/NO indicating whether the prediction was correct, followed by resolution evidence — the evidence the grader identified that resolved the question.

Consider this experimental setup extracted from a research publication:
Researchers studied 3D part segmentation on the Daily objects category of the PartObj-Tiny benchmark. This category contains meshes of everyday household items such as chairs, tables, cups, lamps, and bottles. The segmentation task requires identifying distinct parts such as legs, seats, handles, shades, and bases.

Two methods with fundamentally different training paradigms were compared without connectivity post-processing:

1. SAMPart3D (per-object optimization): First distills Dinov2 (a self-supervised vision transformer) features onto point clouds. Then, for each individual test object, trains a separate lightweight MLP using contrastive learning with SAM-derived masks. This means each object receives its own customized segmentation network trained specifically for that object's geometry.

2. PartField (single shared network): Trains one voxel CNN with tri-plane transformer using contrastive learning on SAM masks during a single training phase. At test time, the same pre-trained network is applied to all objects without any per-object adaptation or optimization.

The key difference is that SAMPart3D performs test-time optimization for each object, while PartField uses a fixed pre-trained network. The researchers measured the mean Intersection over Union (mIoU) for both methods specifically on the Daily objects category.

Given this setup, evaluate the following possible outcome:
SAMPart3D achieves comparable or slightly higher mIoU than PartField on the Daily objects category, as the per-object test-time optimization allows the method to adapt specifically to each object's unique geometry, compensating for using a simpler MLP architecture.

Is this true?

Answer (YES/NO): NO